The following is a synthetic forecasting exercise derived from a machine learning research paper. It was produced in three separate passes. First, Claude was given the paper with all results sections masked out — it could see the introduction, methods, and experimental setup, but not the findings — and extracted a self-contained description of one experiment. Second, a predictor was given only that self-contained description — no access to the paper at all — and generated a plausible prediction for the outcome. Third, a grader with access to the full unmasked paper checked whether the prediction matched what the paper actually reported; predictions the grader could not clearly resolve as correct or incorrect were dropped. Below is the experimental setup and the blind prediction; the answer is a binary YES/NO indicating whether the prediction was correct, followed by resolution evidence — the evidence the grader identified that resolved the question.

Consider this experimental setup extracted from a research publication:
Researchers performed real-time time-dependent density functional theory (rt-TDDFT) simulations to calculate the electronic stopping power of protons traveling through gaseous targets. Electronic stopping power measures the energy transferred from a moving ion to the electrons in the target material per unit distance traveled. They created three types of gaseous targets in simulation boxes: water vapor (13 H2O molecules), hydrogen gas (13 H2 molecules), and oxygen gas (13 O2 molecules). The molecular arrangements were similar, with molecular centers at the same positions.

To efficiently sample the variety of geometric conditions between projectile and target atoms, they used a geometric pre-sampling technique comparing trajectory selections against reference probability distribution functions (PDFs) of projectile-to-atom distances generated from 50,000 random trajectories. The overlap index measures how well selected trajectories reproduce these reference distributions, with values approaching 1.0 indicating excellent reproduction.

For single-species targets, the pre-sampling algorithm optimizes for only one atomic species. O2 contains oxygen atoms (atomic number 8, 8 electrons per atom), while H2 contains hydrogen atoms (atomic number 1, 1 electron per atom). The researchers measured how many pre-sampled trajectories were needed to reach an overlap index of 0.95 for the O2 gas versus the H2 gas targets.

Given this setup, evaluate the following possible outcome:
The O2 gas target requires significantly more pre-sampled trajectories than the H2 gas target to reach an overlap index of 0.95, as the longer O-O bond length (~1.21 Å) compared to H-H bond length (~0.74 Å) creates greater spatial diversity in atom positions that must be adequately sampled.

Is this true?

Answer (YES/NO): NO